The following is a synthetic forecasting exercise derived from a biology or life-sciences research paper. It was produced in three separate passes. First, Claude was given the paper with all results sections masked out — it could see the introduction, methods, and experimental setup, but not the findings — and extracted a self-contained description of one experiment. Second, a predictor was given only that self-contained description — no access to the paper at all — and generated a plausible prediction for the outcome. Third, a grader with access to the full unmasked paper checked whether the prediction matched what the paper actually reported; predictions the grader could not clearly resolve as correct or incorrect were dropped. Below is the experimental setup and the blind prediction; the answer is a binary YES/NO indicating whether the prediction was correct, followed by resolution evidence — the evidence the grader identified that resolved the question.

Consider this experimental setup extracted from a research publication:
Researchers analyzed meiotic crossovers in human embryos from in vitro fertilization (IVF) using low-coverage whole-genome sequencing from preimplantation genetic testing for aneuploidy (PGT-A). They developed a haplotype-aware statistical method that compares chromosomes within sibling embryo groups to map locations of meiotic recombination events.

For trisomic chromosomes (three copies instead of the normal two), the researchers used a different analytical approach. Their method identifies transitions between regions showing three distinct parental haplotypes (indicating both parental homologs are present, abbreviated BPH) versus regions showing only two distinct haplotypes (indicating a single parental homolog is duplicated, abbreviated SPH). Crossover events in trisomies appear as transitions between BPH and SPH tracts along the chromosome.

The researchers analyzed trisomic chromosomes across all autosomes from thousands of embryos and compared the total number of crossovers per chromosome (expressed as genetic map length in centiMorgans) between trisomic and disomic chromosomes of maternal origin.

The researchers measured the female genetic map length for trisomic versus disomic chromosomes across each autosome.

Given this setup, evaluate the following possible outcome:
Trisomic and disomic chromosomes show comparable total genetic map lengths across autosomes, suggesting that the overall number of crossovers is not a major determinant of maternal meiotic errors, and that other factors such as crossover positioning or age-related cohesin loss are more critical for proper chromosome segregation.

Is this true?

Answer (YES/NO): NO